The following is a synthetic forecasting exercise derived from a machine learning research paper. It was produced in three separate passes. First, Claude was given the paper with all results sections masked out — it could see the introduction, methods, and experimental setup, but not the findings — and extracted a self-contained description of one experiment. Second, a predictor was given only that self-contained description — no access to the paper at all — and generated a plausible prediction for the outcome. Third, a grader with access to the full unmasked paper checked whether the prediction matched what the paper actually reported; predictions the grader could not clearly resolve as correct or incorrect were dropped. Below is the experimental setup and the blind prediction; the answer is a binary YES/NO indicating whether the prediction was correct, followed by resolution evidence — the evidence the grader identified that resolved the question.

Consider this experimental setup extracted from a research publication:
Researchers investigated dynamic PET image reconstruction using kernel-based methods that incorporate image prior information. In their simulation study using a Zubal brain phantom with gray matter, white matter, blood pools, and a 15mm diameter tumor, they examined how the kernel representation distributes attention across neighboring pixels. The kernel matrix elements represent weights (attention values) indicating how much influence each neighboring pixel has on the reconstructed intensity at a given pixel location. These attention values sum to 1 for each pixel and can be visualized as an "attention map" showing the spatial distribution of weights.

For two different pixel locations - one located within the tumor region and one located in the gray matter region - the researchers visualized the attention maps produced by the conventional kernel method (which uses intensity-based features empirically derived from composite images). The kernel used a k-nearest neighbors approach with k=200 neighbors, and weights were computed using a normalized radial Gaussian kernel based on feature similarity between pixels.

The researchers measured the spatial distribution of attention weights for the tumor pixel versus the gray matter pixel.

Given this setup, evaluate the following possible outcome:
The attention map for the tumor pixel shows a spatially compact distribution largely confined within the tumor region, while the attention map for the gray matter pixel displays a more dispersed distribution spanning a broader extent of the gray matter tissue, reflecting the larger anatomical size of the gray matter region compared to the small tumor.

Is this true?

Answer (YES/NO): NO